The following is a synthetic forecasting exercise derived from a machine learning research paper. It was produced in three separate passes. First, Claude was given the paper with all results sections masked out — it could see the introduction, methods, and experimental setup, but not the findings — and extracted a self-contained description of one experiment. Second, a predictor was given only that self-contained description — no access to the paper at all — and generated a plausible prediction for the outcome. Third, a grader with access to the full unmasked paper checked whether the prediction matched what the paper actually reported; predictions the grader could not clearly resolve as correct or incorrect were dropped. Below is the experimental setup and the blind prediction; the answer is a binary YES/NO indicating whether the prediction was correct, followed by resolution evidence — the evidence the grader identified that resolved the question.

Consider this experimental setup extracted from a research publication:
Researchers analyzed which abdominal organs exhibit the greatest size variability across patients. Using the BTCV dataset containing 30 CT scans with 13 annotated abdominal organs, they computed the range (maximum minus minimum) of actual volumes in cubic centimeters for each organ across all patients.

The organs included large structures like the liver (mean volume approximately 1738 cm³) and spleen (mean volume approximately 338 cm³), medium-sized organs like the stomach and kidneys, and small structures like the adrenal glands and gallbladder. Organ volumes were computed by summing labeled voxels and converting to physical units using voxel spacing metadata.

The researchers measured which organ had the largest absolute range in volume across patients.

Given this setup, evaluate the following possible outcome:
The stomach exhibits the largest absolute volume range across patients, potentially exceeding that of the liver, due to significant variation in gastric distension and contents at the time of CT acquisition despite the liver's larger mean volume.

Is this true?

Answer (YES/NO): NO